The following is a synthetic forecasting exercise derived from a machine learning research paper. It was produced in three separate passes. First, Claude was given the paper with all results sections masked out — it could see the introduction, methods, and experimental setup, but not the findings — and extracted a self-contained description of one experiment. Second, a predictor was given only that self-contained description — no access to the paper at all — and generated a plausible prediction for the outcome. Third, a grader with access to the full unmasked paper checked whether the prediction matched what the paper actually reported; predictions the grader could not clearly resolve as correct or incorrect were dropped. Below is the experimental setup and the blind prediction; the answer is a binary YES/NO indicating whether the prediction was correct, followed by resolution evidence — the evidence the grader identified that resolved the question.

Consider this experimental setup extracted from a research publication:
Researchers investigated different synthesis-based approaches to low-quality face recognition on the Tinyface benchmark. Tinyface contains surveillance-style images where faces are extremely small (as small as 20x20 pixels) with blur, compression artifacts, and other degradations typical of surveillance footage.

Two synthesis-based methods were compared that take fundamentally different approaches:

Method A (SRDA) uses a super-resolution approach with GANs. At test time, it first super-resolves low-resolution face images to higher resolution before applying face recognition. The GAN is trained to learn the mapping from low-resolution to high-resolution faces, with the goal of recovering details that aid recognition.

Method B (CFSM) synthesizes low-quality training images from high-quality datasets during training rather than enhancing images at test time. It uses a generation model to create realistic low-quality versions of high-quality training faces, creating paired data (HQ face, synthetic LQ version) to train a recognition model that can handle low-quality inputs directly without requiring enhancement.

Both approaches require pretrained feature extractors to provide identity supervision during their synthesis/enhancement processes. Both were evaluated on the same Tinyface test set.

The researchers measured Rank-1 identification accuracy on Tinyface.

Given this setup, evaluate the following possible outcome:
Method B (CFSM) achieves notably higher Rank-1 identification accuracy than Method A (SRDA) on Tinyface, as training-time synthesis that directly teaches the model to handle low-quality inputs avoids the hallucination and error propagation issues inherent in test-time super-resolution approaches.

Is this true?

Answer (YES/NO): YES